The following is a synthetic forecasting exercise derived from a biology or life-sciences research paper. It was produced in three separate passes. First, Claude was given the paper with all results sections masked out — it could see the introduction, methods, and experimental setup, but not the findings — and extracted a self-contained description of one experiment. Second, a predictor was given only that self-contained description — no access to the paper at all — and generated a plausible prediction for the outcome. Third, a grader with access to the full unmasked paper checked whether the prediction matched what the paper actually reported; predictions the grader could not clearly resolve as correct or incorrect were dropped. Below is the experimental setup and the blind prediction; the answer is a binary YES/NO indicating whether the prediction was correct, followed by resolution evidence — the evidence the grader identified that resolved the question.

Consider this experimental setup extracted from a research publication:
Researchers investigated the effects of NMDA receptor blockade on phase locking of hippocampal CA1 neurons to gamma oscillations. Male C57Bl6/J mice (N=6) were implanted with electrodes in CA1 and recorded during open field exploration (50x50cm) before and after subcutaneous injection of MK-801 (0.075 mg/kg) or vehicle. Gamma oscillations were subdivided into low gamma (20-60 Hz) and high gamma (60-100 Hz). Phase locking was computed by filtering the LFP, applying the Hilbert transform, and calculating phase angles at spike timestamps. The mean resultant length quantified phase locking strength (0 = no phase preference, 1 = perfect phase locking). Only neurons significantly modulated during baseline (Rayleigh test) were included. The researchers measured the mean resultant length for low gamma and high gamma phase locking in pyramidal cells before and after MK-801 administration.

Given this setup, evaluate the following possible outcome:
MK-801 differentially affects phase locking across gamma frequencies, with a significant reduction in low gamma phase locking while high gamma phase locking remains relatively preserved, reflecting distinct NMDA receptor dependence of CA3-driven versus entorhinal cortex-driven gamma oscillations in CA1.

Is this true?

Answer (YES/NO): NO